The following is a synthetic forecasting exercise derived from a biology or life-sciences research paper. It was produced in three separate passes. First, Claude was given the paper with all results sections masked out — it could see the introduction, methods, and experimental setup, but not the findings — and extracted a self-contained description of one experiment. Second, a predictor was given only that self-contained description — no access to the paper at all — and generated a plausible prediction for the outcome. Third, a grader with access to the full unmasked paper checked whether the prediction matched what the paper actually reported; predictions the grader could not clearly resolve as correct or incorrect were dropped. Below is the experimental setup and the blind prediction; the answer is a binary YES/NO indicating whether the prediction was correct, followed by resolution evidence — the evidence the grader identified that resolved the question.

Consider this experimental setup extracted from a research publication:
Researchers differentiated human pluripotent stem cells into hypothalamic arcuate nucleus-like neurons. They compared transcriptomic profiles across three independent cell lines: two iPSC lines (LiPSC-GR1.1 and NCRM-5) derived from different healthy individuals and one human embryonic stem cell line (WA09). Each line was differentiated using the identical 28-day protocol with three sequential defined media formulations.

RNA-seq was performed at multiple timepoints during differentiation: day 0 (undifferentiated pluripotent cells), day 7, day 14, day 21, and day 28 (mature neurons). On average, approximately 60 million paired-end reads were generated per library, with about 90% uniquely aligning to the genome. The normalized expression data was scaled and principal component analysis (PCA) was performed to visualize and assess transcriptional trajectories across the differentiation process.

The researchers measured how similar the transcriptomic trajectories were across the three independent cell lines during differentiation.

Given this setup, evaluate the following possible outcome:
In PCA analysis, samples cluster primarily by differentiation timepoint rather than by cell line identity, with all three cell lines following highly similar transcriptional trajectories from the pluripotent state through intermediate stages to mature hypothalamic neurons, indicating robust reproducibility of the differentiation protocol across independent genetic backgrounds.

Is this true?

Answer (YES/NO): YES